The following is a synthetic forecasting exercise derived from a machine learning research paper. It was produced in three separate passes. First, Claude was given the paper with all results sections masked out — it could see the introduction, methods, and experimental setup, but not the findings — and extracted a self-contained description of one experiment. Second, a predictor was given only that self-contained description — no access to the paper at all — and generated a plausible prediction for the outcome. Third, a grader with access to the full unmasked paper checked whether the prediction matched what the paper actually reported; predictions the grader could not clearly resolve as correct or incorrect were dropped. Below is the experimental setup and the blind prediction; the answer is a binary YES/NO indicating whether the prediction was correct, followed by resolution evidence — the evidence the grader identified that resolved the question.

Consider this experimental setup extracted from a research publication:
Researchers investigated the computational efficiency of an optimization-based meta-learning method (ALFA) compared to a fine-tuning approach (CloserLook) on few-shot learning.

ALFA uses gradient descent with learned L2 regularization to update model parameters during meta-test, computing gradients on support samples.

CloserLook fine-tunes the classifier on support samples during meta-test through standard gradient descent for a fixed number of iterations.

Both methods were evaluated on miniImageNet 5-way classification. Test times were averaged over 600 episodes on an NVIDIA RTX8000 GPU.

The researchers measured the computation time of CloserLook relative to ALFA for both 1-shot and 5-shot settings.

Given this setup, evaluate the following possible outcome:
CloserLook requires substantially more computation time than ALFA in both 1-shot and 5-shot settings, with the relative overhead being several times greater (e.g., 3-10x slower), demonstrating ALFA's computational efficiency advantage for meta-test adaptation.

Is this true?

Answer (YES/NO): NO